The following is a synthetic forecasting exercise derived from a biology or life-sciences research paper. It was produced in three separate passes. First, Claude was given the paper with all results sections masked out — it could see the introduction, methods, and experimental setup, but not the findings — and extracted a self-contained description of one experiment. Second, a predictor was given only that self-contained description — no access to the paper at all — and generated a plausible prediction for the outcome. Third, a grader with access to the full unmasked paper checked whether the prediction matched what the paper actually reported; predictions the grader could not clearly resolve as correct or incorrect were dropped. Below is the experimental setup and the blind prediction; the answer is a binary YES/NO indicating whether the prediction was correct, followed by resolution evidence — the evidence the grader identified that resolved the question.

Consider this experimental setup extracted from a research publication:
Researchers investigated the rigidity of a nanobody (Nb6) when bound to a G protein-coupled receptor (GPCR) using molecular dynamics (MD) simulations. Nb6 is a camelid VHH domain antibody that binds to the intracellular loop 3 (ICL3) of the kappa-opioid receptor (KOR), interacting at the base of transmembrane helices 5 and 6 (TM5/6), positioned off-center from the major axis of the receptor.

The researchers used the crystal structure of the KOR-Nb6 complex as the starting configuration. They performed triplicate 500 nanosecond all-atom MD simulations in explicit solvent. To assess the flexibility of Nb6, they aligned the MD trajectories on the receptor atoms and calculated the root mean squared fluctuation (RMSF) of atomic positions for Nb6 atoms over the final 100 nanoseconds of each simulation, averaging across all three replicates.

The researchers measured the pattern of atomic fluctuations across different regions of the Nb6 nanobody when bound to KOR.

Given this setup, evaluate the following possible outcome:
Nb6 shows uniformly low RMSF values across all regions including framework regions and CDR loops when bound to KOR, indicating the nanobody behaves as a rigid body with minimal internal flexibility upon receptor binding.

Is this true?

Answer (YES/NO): NO